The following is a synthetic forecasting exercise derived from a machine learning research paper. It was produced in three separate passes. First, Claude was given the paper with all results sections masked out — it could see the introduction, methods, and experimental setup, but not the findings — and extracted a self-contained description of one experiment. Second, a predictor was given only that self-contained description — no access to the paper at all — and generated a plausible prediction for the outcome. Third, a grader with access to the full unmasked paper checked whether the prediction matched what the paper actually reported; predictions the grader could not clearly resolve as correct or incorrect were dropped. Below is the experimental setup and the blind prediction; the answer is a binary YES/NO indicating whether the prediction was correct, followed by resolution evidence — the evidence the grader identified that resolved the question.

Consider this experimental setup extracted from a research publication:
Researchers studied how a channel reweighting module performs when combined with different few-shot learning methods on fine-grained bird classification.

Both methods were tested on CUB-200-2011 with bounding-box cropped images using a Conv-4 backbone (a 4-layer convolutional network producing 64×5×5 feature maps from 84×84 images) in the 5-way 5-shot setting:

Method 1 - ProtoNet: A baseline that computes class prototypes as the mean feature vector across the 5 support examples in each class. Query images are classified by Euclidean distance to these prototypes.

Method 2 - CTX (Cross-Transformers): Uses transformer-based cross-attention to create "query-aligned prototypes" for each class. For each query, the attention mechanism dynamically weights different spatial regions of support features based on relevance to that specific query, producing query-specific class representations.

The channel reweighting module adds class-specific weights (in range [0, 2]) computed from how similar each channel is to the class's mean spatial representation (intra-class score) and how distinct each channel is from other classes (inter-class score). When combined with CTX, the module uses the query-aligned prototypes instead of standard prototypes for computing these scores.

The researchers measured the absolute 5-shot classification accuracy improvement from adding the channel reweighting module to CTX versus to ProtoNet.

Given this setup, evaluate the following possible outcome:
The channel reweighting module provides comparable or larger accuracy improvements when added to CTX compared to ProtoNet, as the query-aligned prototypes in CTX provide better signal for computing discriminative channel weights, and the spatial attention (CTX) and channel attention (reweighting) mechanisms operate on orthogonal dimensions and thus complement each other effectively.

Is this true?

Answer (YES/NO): NO